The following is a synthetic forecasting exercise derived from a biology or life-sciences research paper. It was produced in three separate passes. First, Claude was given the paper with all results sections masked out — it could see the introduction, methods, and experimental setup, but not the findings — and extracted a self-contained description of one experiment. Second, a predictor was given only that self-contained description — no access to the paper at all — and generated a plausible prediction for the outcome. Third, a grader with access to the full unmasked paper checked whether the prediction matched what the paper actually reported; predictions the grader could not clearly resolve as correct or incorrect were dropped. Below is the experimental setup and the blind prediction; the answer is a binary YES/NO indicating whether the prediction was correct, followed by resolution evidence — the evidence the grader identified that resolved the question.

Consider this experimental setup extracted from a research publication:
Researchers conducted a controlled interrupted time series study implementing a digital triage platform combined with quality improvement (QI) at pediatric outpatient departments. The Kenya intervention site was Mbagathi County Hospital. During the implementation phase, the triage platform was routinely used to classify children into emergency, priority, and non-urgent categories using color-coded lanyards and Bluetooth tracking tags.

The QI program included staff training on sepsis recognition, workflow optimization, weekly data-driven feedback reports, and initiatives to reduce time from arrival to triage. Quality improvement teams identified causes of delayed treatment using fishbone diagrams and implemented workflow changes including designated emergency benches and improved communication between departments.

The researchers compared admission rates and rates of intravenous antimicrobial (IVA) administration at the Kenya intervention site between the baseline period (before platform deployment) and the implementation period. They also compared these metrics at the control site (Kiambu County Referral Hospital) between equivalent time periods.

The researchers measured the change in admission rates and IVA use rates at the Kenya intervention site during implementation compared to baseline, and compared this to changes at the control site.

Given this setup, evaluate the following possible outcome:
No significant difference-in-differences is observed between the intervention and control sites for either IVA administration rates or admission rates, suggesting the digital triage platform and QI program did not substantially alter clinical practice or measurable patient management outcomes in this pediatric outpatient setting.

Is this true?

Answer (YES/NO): NO